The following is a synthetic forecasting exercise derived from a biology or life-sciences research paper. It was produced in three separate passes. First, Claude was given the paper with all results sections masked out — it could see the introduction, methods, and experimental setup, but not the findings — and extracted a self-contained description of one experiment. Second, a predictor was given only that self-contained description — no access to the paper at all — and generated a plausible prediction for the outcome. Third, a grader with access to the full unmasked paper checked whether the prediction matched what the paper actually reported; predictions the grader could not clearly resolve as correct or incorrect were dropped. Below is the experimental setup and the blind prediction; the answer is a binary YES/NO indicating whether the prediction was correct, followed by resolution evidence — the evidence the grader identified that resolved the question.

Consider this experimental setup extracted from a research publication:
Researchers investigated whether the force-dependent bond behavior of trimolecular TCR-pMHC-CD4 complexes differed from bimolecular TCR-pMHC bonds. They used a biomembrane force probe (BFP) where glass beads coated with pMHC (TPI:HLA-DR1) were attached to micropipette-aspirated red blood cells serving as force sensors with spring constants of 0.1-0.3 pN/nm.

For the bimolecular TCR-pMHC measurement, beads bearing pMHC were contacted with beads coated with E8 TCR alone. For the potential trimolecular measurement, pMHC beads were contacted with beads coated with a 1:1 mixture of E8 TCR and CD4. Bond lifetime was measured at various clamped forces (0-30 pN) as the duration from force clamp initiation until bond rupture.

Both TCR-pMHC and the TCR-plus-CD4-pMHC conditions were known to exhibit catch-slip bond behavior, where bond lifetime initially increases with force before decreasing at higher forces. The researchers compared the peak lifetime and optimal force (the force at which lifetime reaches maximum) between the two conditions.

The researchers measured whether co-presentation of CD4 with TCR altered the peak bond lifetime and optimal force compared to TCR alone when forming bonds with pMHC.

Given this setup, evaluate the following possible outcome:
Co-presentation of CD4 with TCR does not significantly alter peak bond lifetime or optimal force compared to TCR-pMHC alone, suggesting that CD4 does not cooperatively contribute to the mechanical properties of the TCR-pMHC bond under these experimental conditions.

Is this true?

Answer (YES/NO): NO